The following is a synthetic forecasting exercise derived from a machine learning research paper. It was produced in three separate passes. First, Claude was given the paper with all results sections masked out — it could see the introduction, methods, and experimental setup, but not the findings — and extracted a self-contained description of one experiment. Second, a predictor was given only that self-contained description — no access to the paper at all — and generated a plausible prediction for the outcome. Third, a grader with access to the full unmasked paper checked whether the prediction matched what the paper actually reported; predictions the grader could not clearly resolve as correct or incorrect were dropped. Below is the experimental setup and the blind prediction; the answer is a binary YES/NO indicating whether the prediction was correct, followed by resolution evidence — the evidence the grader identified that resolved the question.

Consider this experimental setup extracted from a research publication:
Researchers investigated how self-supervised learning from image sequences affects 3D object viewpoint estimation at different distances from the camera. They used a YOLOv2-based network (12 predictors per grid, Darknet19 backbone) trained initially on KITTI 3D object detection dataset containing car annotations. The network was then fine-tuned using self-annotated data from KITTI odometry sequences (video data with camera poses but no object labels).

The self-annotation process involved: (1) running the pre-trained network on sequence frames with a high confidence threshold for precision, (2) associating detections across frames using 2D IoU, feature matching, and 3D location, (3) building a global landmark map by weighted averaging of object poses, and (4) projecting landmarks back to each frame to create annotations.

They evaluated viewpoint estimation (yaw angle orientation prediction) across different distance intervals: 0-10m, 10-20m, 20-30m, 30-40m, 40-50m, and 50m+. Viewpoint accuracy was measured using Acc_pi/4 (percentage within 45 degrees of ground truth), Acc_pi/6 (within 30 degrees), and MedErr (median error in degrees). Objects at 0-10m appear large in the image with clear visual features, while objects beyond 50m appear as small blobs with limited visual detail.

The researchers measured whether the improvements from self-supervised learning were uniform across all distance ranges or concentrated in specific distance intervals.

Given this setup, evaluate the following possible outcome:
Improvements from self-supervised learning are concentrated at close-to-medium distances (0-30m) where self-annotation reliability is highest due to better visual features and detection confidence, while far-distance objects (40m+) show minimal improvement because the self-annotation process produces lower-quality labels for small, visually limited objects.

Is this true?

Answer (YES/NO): NO